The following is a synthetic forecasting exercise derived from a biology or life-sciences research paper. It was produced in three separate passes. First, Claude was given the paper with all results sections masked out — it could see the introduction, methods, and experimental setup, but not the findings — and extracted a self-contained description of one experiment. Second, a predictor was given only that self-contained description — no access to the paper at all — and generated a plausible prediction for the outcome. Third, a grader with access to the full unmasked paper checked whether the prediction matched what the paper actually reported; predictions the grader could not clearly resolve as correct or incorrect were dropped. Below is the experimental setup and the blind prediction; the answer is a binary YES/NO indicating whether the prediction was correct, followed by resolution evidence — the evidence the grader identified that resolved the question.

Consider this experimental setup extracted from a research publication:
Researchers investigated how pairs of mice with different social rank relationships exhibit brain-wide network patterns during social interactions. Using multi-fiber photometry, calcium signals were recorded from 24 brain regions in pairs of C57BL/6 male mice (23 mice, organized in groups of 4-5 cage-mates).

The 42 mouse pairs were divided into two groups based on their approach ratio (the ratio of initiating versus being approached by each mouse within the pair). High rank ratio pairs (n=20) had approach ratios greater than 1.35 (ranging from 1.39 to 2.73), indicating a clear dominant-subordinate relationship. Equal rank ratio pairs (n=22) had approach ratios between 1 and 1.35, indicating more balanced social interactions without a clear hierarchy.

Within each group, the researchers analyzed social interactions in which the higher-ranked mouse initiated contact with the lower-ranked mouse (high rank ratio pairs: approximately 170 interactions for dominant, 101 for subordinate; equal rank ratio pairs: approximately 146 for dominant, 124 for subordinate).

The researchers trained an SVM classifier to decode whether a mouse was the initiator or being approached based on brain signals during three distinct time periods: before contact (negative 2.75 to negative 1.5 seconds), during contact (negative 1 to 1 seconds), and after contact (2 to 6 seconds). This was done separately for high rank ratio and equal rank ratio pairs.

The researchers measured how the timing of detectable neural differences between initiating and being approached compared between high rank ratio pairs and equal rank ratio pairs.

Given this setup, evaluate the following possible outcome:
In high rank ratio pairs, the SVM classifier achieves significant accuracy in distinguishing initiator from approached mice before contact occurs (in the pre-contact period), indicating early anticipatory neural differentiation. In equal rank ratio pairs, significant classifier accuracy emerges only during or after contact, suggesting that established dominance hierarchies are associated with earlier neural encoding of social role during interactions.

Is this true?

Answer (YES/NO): NO